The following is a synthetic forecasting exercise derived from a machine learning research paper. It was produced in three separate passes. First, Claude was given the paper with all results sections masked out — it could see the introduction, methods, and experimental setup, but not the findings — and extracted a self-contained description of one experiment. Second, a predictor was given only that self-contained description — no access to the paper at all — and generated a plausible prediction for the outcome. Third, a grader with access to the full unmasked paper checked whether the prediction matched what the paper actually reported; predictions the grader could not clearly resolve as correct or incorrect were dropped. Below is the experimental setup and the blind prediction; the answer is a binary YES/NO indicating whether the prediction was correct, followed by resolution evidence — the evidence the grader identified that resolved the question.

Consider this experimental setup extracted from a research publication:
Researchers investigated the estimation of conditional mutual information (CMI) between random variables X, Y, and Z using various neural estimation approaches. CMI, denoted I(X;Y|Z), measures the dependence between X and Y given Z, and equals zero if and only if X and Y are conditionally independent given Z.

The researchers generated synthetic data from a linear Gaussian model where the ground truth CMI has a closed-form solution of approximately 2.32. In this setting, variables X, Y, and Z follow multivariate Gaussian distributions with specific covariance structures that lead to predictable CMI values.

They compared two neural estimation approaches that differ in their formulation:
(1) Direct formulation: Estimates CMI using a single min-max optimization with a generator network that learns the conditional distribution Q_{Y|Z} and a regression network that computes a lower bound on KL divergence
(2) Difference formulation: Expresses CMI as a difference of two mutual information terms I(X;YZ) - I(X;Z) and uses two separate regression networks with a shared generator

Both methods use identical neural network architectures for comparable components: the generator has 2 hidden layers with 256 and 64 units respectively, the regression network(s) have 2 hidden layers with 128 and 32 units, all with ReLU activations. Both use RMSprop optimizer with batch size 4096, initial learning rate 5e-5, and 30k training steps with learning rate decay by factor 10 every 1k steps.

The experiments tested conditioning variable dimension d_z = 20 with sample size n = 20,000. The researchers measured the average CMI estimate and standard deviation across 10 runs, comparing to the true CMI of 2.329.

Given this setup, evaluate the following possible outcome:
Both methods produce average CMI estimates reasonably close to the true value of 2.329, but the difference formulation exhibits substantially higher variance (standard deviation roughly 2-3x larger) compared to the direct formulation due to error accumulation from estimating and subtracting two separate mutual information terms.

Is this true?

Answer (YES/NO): NO